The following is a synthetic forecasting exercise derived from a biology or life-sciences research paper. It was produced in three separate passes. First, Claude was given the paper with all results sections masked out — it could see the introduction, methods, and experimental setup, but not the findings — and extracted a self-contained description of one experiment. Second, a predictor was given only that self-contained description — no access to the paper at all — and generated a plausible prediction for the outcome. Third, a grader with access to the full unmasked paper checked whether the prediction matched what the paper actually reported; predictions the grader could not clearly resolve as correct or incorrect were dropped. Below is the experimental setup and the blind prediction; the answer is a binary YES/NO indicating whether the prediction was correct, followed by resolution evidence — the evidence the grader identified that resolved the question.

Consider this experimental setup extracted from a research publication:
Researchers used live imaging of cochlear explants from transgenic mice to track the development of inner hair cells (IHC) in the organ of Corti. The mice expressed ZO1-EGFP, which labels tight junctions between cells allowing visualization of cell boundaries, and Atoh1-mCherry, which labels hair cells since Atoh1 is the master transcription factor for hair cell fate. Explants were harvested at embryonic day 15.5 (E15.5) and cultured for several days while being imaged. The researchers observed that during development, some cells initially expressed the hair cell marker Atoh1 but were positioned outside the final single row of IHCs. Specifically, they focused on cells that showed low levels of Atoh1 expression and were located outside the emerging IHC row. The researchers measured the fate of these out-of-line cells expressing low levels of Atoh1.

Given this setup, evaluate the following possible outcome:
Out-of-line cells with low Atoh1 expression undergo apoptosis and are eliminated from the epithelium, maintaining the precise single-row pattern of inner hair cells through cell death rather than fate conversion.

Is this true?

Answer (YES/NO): NO